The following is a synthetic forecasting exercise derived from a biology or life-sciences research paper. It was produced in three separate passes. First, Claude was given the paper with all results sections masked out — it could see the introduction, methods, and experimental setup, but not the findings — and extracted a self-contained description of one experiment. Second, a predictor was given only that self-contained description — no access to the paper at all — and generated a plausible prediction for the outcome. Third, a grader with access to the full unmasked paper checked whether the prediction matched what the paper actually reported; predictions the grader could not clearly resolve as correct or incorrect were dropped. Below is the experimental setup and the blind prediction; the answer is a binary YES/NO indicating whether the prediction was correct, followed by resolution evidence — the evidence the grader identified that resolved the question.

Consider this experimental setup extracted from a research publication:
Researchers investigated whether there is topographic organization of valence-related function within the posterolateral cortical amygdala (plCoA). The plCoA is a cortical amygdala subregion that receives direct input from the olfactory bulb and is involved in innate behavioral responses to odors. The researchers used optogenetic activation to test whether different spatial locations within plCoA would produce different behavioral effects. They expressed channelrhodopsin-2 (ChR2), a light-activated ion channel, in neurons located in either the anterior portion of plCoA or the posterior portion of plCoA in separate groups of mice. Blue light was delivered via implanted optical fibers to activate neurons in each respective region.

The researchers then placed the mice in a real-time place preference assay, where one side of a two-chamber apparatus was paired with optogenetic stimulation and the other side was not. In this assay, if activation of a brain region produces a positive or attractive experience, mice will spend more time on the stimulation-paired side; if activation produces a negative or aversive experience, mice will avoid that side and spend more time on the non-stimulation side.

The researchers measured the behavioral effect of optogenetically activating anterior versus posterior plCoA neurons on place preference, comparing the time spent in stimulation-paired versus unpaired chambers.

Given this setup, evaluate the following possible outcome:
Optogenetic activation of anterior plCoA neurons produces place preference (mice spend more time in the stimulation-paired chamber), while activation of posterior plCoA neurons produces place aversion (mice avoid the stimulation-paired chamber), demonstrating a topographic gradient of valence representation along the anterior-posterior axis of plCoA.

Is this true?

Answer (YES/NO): NO